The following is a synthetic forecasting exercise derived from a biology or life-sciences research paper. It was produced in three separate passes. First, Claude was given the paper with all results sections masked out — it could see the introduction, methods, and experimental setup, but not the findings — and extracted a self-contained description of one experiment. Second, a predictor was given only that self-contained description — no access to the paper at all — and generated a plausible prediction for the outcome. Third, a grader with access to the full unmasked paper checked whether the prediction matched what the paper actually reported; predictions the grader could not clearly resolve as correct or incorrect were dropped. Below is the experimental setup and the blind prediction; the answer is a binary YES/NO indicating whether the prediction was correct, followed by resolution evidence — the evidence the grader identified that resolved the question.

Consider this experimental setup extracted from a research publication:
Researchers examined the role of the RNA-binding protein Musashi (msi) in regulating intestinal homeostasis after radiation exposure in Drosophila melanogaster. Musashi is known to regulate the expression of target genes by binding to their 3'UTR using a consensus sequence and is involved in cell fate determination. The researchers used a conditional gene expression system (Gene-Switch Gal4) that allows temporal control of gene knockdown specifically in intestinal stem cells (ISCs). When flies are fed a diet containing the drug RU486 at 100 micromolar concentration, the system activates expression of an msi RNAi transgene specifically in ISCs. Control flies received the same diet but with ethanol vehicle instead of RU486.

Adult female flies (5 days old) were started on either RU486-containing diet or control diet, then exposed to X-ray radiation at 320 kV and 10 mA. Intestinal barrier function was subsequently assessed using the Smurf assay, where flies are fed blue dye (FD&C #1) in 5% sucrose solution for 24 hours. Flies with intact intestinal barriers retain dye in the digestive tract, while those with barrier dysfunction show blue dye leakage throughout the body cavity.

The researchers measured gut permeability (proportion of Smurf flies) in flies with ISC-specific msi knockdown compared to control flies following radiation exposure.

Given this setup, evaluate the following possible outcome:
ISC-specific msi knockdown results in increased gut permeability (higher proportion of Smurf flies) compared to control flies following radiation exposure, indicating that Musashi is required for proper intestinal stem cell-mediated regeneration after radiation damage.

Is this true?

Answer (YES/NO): YES